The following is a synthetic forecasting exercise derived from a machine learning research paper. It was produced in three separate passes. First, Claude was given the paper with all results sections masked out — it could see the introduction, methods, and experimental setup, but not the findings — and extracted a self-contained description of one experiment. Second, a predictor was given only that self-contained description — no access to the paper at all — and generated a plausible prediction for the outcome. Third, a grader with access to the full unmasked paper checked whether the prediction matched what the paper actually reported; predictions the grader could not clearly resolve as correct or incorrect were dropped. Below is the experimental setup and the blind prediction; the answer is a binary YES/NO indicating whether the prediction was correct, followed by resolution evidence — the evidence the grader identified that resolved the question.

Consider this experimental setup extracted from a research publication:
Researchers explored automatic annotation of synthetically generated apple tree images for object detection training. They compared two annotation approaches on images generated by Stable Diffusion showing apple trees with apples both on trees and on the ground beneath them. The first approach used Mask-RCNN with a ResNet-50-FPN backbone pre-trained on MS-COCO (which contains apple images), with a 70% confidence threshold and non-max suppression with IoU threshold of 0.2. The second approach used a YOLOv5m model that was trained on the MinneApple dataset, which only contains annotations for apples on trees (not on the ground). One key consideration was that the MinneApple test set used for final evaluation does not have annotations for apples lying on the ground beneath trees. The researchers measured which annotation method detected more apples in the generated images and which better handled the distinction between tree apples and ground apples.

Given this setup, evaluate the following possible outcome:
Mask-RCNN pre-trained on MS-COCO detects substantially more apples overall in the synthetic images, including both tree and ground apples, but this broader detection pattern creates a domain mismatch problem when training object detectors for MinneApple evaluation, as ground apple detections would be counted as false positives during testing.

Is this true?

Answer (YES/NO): NO